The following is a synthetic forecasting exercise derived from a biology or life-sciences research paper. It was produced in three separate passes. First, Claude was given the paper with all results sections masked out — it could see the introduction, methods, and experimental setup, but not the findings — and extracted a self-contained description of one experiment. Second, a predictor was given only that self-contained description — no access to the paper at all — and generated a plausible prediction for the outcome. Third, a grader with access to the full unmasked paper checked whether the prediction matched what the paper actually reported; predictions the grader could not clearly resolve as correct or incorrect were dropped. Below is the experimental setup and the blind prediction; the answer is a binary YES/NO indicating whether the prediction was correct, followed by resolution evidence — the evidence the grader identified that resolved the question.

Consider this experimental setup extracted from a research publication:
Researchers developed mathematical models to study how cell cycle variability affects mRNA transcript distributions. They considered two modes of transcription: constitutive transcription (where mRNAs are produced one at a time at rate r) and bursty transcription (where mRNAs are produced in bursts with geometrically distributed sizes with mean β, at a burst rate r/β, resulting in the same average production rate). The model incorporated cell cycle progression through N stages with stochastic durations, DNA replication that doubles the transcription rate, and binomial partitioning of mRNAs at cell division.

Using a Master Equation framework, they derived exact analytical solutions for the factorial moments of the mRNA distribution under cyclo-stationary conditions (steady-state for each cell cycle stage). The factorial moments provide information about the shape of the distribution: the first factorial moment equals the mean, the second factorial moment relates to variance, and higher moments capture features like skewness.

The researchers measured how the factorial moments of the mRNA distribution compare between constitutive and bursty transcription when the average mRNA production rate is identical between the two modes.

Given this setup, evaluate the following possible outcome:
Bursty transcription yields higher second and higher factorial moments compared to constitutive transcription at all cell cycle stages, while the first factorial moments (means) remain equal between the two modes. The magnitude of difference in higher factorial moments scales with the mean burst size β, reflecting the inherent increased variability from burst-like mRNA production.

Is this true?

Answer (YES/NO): YES